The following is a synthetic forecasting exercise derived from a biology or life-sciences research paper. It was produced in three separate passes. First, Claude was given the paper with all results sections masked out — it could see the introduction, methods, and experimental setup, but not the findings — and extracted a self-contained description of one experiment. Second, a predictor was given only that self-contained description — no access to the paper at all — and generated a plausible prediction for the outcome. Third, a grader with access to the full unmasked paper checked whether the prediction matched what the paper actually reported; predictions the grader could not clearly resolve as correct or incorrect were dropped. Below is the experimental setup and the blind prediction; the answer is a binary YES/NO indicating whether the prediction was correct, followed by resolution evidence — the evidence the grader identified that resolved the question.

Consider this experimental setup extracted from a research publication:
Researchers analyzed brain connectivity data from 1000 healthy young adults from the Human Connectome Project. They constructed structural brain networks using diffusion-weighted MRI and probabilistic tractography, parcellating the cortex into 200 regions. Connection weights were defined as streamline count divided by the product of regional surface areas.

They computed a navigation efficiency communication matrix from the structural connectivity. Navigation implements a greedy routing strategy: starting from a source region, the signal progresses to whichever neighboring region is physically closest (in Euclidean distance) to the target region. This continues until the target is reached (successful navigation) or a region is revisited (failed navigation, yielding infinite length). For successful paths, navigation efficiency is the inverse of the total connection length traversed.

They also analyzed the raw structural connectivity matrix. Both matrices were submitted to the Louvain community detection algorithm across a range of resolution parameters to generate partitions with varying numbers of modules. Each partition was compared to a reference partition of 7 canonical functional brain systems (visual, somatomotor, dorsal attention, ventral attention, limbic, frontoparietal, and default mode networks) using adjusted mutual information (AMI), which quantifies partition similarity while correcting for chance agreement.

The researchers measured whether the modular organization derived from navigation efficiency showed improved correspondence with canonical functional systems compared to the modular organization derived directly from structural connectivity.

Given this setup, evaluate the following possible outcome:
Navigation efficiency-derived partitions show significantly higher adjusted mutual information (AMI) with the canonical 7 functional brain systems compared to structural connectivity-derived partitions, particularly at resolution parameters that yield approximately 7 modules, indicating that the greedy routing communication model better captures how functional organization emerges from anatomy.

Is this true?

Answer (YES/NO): NO